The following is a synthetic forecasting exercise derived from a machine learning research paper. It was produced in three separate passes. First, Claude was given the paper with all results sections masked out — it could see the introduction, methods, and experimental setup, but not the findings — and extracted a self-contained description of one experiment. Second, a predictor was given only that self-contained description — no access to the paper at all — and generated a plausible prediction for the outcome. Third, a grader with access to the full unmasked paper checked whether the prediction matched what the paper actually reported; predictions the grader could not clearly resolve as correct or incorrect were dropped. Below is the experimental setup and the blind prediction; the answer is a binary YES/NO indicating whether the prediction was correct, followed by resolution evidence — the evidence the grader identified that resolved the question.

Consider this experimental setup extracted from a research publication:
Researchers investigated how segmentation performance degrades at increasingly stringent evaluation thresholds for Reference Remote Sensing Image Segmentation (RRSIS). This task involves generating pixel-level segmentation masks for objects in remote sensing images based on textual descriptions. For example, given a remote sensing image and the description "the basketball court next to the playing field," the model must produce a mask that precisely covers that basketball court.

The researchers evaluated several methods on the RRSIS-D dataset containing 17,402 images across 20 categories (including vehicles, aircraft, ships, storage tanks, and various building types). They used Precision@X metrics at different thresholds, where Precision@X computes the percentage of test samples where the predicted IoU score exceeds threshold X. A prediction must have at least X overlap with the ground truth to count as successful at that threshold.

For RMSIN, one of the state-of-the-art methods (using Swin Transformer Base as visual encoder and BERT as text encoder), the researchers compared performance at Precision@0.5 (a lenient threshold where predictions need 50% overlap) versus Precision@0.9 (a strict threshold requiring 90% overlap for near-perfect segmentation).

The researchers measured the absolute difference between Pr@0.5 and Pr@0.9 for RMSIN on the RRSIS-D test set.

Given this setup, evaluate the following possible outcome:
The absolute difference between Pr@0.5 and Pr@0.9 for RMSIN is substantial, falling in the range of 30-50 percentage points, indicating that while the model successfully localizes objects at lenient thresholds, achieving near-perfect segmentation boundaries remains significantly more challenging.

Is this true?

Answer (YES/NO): YES